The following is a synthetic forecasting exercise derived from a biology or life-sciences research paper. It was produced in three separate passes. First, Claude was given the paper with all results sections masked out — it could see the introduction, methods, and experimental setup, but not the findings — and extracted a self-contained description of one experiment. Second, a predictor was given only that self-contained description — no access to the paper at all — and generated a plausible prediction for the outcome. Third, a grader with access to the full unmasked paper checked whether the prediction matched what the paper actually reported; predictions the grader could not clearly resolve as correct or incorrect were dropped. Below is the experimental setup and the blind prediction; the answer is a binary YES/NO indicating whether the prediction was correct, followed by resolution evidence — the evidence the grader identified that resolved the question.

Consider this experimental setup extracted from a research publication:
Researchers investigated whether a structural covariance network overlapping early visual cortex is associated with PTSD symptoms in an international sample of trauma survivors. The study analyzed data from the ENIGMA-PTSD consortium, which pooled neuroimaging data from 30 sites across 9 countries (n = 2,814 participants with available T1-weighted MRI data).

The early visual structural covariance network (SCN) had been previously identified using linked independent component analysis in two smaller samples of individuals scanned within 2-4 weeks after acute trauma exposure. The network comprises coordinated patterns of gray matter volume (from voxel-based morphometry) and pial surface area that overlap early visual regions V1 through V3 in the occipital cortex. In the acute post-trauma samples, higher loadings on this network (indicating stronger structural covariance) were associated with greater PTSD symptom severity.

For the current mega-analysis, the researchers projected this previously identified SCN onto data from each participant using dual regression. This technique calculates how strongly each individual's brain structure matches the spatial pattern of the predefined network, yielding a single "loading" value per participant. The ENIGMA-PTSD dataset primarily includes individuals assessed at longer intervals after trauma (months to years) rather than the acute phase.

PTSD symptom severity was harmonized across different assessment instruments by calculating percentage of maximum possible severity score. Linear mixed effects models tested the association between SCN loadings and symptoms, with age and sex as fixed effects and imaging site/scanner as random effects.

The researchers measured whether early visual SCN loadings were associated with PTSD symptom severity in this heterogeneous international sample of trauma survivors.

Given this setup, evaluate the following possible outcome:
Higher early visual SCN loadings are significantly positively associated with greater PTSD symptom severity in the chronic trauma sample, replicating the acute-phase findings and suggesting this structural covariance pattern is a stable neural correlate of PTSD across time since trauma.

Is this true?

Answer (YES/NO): NO